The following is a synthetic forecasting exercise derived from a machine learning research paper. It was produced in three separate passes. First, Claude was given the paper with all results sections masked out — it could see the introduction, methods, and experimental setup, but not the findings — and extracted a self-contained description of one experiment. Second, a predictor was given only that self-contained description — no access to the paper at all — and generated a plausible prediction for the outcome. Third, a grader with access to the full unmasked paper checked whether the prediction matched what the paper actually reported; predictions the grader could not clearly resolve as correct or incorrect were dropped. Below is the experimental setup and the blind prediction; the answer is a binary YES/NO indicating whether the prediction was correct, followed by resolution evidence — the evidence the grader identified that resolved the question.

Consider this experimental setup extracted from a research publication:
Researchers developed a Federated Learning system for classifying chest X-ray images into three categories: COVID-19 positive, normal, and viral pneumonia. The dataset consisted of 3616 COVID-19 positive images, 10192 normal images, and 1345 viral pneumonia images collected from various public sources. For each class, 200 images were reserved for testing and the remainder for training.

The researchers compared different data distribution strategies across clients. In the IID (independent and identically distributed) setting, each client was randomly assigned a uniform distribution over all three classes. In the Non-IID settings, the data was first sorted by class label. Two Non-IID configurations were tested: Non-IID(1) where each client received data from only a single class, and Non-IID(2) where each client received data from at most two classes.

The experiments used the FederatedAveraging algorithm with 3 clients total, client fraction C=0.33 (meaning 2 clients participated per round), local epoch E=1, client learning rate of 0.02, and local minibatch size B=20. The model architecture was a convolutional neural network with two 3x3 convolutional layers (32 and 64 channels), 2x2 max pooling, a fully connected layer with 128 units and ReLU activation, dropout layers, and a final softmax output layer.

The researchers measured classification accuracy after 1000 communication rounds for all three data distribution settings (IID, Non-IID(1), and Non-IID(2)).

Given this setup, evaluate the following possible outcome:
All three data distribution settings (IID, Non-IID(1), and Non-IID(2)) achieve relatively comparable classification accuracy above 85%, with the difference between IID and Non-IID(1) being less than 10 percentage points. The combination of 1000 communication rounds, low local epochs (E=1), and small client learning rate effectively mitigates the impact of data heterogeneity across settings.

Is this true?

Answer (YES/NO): NO